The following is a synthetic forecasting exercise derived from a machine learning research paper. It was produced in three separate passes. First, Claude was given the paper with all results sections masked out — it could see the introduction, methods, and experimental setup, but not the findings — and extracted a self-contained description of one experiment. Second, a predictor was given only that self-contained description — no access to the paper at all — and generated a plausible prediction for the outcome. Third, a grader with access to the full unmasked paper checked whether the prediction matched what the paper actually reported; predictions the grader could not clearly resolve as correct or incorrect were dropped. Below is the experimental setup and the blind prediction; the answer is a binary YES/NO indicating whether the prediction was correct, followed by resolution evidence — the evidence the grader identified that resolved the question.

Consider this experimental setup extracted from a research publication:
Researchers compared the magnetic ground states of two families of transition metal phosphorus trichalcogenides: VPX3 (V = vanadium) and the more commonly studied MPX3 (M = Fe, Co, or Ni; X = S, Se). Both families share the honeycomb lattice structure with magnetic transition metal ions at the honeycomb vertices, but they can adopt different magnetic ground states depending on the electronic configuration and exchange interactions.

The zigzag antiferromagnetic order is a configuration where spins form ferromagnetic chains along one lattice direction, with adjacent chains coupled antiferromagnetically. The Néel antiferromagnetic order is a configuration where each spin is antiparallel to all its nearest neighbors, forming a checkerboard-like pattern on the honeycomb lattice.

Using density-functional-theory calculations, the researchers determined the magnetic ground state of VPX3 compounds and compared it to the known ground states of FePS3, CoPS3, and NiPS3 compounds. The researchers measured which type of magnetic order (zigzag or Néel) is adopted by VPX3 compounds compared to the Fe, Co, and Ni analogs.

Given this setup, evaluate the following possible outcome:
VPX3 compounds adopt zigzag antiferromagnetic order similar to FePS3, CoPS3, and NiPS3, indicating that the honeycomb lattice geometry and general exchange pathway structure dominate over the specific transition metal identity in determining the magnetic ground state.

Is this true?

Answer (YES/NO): NO